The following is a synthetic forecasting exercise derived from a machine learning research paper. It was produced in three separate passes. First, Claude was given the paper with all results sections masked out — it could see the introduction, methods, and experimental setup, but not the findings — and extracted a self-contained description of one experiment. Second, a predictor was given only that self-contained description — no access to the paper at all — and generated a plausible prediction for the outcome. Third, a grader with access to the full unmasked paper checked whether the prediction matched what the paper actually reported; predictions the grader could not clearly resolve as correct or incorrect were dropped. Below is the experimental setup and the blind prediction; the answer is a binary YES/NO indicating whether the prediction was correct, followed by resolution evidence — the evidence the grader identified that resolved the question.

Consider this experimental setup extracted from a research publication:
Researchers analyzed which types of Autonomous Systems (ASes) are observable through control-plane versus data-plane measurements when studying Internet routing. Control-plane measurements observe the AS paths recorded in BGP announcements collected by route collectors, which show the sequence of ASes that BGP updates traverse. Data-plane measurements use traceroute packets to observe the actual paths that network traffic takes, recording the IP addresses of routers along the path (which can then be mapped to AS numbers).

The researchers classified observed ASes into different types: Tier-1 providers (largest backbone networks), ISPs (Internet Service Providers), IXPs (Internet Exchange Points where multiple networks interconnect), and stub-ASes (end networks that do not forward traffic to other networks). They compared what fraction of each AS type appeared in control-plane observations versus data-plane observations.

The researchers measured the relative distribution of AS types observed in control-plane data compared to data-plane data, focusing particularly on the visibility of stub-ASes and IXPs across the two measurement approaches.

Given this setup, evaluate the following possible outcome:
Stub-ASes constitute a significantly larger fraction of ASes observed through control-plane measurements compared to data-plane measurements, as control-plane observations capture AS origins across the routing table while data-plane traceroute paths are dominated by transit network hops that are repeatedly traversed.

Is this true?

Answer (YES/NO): NO